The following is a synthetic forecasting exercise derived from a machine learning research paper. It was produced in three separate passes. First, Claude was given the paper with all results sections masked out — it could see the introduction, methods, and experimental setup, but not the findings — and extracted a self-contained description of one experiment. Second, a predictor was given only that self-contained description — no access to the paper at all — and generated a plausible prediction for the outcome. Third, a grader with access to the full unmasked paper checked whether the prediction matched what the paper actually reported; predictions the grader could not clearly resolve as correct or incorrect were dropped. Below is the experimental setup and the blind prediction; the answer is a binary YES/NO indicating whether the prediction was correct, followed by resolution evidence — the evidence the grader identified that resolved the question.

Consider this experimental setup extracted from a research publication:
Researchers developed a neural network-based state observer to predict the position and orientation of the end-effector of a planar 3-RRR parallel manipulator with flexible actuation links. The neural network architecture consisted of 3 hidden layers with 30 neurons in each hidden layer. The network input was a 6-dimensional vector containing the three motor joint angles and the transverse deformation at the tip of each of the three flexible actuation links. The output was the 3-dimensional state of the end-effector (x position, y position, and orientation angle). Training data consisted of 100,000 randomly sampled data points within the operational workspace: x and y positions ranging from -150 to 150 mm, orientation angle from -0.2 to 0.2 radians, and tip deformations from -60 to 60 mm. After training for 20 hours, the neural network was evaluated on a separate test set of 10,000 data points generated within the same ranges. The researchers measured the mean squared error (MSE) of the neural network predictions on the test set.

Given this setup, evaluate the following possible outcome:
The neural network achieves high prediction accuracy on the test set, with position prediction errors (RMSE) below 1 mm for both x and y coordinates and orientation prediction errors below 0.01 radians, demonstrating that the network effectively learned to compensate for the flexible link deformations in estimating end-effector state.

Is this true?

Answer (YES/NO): YES